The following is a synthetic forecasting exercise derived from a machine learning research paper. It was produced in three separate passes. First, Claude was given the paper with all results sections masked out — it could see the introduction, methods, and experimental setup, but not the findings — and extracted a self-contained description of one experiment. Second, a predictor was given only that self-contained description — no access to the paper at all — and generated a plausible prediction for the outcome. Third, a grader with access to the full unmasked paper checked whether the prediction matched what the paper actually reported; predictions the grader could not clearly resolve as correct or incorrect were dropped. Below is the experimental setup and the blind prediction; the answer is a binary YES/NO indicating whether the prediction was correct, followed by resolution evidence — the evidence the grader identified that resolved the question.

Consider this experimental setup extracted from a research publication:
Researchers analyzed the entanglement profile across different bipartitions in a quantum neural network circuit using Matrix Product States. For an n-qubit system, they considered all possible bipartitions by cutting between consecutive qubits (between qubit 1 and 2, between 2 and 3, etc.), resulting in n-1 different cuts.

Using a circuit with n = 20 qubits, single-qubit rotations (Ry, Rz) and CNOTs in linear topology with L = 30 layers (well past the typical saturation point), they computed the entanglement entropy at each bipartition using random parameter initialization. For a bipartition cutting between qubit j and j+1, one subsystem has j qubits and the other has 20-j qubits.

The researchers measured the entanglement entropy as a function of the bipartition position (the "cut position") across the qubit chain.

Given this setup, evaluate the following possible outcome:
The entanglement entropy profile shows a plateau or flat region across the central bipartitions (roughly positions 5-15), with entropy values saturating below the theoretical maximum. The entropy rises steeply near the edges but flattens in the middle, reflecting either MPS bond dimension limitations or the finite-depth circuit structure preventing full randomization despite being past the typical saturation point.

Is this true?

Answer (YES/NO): NO